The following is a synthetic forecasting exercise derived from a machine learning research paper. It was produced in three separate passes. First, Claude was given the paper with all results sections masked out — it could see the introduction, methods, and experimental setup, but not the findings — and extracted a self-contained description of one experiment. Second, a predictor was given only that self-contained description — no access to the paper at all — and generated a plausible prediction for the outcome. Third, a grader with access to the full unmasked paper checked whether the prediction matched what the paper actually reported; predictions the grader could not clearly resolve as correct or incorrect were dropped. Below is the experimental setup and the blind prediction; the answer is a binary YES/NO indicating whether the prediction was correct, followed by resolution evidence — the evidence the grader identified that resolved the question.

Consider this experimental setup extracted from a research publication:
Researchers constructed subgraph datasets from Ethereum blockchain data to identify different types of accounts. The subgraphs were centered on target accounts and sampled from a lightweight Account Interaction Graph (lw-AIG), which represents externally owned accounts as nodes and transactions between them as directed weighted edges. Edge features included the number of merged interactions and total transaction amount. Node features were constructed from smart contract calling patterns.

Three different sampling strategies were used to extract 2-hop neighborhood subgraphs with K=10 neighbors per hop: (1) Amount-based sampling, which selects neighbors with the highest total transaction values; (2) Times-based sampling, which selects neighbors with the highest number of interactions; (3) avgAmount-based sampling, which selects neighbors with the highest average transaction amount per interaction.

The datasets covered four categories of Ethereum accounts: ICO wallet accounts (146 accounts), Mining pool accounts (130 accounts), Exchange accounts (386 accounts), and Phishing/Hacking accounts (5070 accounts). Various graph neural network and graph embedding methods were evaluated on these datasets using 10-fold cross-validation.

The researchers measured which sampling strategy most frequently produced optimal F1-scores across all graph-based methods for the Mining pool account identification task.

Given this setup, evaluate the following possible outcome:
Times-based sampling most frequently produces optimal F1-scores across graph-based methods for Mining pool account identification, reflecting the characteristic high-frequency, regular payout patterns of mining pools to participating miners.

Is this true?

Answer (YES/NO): NO